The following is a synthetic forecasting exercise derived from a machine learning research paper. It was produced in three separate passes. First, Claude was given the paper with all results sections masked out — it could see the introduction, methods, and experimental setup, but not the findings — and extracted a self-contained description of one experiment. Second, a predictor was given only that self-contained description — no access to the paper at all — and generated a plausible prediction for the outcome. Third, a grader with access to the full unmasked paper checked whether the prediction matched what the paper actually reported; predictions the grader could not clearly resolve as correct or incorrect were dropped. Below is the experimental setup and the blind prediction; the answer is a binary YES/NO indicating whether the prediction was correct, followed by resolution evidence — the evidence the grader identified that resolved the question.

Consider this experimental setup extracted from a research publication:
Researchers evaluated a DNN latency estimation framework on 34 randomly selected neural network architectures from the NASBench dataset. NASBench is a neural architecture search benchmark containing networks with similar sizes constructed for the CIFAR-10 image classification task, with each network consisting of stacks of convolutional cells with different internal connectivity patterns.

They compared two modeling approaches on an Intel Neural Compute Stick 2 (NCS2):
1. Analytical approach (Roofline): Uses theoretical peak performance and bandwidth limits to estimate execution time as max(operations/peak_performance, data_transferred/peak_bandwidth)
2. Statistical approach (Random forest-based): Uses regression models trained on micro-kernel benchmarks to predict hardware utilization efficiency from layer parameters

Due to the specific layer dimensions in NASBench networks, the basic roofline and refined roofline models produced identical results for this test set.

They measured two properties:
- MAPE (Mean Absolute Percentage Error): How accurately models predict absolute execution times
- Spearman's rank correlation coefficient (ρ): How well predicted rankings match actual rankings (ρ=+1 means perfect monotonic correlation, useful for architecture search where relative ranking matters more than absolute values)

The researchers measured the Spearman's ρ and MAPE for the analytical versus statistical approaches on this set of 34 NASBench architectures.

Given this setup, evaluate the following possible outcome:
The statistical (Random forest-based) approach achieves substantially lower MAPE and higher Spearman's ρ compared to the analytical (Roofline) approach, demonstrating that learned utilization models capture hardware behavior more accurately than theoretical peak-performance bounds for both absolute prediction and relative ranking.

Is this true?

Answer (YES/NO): YES